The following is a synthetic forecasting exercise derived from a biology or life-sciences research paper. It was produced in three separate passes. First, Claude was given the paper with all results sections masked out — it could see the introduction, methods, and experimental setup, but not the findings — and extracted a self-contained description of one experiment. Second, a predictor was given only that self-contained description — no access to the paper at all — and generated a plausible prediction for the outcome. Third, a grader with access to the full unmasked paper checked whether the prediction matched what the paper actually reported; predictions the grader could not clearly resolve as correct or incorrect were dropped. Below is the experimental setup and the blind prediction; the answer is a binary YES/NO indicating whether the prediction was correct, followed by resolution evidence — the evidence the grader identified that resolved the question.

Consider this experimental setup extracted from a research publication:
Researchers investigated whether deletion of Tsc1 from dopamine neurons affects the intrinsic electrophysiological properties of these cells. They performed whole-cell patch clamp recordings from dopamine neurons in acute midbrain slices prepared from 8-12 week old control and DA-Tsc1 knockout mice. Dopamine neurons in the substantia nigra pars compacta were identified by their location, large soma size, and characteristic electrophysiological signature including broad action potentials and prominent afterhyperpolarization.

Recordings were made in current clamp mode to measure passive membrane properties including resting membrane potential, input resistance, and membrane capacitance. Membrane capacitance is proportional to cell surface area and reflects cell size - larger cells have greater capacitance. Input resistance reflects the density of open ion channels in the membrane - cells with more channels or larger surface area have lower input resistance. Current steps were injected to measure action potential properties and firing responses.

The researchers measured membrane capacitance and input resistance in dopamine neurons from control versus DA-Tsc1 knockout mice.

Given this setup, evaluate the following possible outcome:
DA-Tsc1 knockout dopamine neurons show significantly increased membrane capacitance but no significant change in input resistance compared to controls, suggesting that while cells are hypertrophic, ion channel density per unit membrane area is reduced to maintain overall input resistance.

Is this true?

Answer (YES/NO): NO